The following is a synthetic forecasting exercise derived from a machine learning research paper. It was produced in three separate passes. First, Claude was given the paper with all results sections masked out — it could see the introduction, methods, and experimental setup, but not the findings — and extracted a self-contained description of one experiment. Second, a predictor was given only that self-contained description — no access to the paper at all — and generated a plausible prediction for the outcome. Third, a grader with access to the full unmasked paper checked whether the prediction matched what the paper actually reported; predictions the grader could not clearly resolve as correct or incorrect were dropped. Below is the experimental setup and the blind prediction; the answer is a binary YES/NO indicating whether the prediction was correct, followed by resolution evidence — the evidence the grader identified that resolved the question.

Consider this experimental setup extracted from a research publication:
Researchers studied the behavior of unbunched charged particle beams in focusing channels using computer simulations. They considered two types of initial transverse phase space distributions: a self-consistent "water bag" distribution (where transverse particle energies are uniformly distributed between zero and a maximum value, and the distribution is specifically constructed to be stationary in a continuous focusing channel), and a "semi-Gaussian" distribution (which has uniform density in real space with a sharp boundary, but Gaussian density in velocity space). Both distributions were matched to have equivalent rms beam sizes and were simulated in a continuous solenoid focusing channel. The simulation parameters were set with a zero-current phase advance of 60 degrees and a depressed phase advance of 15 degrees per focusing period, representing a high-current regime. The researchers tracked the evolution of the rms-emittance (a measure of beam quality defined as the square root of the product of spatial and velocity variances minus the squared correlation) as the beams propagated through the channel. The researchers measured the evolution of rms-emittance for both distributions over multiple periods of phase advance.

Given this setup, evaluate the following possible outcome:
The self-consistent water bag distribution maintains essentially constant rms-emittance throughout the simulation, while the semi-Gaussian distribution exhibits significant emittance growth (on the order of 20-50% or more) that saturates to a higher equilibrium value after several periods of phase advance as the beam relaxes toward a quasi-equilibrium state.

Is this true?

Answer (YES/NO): NO